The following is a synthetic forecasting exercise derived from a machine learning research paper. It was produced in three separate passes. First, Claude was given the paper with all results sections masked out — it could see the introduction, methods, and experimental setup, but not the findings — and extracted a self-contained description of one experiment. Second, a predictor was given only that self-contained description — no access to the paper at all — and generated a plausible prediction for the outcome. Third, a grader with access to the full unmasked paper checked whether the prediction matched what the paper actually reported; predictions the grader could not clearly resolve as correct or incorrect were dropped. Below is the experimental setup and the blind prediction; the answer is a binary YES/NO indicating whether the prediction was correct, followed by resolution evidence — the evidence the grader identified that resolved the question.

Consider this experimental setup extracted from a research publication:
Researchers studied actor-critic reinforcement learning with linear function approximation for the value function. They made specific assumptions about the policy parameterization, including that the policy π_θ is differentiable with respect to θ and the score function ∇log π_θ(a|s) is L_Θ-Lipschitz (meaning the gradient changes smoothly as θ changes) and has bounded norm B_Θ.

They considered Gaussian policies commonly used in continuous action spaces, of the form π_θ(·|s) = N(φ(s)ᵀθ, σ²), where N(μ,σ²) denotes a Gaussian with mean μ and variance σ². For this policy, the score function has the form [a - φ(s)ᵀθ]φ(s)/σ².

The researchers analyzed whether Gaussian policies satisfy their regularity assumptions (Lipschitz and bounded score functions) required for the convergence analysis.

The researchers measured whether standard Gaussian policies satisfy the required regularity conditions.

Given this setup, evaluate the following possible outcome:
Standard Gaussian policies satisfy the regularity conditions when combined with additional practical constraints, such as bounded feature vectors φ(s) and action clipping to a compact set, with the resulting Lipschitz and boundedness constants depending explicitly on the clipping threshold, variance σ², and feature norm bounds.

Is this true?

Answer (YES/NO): YES